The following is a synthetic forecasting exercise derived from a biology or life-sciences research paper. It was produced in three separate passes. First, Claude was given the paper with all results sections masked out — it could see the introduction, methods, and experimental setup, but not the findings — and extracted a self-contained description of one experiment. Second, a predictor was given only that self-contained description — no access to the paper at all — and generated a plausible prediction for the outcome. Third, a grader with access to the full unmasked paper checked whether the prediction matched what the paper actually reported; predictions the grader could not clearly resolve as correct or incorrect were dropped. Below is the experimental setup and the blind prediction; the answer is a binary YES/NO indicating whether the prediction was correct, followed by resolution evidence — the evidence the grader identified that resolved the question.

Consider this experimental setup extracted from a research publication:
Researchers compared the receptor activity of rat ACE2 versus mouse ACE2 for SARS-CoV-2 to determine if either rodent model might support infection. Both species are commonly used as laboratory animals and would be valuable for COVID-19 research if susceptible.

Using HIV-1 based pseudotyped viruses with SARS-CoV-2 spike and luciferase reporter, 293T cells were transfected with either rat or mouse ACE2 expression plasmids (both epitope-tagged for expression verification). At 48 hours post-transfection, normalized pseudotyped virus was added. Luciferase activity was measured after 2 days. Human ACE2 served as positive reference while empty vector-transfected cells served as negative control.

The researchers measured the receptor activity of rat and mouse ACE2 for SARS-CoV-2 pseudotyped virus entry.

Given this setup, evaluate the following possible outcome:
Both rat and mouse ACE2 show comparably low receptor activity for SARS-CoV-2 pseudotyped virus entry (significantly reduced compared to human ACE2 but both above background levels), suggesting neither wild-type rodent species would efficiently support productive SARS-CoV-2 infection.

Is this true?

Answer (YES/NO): YES